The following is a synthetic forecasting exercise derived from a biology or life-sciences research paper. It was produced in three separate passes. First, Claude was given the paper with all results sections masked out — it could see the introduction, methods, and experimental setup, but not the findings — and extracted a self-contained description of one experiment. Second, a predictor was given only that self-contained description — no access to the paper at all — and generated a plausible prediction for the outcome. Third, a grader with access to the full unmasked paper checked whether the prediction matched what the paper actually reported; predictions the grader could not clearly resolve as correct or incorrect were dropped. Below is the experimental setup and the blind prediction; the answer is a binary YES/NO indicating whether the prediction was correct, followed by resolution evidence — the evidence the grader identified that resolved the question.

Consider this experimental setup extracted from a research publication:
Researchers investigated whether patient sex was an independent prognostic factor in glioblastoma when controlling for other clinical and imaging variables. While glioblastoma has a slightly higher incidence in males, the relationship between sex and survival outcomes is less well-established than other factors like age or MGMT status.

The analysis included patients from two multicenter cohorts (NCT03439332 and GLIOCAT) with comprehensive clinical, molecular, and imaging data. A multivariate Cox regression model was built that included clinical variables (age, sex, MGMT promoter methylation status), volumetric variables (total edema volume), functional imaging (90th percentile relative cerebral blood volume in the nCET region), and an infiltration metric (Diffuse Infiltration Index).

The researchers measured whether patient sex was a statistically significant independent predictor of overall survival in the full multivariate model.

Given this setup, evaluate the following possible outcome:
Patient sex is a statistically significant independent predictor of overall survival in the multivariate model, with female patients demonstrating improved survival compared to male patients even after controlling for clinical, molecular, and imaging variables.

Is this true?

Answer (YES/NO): NO